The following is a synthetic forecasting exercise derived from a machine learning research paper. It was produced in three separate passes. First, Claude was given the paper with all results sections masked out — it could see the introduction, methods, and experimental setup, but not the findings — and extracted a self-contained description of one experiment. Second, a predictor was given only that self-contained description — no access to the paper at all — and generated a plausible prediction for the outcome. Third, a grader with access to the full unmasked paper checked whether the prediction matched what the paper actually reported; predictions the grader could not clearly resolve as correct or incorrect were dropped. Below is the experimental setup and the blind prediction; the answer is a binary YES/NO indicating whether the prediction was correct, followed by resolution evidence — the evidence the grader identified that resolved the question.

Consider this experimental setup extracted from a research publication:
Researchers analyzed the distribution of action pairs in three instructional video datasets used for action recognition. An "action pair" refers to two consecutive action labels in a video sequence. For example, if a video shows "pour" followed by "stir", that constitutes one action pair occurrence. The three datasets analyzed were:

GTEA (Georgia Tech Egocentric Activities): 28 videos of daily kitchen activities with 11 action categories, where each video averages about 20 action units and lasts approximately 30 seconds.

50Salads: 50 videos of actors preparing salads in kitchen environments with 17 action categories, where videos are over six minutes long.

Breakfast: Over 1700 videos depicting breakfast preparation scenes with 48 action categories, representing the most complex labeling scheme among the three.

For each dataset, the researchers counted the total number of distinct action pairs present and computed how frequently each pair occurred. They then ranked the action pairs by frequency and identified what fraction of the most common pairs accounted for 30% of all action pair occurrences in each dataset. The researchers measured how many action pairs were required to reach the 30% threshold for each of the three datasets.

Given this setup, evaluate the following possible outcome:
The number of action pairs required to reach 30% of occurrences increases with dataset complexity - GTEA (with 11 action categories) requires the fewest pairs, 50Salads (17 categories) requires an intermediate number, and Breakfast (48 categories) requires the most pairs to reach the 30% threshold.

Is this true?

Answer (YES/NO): YES